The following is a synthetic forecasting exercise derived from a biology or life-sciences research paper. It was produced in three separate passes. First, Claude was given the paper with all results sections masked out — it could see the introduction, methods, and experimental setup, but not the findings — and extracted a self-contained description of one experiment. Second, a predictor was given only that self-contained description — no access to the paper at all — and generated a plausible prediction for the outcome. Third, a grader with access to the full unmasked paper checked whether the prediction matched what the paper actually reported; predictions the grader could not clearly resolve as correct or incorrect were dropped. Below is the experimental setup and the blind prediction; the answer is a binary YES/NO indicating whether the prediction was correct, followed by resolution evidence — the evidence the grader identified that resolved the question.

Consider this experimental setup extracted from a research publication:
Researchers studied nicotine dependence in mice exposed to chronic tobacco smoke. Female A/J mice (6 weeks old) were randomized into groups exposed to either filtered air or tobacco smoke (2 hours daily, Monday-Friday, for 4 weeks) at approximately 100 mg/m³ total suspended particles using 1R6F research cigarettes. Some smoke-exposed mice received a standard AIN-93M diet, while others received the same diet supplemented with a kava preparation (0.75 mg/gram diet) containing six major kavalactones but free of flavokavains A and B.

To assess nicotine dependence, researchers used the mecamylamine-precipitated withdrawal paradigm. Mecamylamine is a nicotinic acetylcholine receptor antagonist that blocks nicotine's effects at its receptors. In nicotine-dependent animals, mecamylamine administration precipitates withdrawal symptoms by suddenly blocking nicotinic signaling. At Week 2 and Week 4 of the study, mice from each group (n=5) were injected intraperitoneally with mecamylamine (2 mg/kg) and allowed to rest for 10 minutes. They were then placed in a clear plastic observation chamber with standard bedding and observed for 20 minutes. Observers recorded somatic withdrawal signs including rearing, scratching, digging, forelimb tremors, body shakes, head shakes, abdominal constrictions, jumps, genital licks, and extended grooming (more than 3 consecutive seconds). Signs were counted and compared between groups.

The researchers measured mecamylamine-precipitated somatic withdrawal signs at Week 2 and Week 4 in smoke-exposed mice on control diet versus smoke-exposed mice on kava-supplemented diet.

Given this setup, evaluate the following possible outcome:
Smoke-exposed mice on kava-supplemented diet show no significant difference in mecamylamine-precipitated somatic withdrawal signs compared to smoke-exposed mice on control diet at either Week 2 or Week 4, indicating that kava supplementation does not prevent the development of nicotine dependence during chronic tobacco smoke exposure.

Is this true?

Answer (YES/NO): NO